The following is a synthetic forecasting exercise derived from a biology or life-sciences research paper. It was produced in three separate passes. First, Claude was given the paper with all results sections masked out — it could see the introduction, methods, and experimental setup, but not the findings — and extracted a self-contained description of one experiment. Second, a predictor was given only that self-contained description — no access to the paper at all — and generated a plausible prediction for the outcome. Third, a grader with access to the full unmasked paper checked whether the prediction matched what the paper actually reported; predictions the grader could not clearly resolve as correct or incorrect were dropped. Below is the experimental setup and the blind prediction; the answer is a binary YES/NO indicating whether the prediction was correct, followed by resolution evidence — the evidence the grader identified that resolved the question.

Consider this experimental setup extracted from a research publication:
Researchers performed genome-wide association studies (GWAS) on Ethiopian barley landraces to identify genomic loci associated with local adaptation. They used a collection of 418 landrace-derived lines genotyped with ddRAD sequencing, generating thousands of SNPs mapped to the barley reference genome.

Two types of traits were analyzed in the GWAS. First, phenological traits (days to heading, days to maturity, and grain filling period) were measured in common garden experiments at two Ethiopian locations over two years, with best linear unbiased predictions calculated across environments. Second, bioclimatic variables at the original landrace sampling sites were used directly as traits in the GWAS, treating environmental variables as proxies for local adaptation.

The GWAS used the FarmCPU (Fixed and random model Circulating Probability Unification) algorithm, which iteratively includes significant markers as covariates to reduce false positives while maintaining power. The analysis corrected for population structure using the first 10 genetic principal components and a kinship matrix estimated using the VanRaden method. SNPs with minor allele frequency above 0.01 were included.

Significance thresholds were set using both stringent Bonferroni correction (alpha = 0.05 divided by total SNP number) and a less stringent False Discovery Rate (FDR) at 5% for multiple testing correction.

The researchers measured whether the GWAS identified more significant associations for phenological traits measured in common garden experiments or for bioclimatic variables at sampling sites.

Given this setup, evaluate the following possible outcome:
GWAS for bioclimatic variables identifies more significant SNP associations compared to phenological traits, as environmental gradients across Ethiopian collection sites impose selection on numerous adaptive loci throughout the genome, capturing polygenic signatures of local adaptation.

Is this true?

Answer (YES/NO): YES